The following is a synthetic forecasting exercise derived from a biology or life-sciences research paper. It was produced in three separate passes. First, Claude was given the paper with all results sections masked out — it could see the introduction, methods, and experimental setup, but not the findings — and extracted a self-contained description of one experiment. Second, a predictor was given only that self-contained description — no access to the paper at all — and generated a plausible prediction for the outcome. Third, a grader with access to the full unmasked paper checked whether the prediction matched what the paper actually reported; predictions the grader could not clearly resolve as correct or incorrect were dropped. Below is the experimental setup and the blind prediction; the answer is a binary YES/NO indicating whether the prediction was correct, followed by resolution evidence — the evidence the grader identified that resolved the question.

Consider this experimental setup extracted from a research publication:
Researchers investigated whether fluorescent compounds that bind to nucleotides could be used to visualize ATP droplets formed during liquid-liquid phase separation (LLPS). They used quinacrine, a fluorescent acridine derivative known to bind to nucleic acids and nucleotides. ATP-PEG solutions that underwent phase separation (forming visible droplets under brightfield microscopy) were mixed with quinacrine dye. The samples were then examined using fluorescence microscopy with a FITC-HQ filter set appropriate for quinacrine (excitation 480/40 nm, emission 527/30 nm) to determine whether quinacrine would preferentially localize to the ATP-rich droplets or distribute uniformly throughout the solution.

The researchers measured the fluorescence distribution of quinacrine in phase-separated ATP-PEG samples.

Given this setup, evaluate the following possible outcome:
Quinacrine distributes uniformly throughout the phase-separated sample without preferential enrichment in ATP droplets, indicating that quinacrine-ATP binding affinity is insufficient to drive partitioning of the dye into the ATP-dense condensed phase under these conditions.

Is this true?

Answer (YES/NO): NO